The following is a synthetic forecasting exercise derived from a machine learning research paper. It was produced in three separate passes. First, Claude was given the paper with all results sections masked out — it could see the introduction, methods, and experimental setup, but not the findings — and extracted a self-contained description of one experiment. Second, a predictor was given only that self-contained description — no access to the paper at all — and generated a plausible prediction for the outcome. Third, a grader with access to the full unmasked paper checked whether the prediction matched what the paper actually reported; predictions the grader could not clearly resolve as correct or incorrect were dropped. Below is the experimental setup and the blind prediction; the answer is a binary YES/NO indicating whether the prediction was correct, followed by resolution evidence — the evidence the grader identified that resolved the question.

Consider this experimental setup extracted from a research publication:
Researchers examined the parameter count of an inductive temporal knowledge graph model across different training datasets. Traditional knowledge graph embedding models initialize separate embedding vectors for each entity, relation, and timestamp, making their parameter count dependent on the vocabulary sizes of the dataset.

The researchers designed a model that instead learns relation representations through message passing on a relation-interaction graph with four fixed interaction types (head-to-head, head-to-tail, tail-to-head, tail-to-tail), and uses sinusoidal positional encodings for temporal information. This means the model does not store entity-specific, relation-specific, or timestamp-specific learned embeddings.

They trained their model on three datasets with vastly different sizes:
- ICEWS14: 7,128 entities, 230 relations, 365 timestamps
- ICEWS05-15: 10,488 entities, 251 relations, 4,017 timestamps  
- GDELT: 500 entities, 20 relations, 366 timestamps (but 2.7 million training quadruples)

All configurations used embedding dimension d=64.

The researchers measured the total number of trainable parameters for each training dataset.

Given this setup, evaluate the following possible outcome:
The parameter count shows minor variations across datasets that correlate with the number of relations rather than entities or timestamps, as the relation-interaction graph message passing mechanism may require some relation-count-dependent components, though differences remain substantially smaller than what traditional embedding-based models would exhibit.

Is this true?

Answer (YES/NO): NO